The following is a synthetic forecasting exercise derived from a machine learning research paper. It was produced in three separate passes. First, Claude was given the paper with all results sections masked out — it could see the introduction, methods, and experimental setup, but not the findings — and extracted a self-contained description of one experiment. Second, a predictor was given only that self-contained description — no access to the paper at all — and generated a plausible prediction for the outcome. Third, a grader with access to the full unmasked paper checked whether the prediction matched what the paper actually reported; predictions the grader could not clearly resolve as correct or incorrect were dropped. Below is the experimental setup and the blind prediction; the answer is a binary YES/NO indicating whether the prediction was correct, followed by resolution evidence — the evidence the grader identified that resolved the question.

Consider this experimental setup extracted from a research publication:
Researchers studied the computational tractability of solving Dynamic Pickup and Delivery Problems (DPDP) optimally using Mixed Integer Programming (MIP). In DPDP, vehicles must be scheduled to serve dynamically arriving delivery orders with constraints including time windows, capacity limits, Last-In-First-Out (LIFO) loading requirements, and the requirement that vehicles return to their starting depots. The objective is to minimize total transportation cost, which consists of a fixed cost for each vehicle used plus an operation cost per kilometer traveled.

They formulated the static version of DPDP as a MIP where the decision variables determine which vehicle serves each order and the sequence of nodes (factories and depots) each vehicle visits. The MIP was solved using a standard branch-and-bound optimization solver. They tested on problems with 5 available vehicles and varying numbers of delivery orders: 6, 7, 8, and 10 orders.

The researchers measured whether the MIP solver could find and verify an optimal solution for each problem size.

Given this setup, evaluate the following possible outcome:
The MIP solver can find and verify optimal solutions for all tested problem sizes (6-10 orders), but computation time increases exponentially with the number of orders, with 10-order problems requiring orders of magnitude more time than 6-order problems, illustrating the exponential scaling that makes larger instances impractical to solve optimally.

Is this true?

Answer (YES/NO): NO